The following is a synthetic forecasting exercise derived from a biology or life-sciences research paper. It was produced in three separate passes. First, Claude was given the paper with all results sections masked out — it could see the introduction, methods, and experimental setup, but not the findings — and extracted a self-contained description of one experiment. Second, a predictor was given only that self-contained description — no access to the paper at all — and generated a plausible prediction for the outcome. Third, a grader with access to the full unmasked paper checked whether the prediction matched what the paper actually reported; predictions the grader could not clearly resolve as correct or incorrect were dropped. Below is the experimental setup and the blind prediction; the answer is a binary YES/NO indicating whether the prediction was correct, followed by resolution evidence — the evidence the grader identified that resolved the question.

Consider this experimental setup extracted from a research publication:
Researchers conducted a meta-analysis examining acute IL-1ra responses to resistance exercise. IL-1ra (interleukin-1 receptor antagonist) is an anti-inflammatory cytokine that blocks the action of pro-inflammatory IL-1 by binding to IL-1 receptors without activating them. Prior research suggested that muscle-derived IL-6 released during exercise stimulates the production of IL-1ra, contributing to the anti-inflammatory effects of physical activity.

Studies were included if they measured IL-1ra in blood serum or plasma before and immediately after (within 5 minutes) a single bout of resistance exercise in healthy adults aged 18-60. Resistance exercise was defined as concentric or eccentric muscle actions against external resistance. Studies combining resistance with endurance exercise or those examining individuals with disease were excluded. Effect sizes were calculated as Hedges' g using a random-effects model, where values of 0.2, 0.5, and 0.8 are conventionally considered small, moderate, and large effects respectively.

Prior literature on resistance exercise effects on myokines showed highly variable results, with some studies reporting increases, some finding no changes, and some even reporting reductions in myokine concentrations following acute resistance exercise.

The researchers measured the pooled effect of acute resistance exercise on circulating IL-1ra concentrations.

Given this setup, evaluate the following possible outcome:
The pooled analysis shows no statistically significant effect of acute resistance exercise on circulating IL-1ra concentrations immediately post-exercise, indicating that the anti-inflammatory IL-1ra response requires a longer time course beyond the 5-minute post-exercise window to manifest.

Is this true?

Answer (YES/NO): NO